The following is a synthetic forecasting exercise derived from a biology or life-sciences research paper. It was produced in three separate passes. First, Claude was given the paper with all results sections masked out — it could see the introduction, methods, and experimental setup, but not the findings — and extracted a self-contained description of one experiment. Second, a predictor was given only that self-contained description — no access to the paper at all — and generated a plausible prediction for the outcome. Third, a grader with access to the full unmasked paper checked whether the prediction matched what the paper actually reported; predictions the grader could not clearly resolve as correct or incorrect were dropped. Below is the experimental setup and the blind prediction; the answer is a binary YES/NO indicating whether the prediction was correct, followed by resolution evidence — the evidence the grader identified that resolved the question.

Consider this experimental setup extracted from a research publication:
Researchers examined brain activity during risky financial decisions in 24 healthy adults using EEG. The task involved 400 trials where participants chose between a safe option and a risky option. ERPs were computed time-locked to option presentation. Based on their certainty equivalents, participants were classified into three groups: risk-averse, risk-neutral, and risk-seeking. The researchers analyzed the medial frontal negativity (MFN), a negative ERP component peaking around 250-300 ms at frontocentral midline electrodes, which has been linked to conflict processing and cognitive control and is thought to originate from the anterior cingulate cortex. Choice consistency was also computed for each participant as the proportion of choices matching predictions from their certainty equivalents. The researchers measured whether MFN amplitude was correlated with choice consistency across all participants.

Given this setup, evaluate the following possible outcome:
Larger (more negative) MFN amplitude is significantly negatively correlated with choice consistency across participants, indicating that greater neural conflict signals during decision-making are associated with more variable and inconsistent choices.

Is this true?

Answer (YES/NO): NO